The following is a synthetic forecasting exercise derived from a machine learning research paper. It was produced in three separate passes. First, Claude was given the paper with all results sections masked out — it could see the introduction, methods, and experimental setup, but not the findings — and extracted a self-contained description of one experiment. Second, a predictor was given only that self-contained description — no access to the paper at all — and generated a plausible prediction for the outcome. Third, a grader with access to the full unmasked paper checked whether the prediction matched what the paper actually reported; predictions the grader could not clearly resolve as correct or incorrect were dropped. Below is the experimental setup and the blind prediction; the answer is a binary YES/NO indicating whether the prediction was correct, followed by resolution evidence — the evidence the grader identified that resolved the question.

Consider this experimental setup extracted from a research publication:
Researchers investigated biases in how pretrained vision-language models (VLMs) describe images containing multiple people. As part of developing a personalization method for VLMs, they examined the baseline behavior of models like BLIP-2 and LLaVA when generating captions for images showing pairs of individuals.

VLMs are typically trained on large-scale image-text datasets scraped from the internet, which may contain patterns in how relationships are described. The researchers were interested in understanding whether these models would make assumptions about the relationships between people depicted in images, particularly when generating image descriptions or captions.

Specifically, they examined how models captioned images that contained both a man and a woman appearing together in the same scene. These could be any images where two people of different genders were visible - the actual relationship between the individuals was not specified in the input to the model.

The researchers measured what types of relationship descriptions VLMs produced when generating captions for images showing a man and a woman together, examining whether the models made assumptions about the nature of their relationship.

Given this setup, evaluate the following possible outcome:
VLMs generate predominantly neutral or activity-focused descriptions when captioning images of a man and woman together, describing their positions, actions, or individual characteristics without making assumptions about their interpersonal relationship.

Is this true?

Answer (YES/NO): NO